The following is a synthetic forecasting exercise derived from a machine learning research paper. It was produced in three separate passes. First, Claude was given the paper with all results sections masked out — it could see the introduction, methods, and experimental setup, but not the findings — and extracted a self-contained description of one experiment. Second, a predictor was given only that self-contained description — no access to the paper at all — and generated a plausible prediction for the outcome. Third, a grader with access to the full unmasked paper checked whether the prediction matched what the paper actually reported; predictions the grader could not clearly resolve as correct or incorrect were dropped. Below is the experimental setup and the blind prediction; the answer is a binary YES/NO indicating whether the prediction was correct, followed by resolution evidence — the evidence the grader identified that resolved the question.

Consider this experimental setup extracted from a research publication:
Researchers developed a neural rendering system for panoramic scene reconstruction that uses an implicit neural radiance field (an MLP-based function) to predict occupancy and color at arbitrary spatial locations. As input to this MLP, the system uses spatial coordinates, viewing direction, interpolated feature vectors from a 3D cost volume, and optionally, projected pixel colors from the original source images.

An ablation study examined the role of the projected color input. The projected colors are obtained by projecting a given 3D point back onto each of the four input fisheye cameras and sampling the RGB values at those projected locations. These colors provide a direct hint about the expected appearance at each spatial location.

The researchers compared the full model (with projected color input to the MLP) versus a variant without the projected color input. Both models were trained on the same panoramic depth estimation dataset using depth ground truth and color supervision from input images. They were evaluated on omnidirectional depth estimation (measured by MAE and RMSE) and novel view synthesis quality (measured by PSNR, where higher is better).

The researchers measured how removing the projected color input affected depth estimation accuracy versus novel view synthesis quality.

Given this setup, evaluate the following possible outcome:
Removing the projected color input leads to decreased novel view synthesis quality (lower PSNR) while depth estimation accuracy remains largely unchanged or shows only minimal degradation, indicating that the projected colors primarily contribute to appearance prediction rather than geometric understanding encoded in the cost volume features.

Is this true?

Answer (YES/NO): NO